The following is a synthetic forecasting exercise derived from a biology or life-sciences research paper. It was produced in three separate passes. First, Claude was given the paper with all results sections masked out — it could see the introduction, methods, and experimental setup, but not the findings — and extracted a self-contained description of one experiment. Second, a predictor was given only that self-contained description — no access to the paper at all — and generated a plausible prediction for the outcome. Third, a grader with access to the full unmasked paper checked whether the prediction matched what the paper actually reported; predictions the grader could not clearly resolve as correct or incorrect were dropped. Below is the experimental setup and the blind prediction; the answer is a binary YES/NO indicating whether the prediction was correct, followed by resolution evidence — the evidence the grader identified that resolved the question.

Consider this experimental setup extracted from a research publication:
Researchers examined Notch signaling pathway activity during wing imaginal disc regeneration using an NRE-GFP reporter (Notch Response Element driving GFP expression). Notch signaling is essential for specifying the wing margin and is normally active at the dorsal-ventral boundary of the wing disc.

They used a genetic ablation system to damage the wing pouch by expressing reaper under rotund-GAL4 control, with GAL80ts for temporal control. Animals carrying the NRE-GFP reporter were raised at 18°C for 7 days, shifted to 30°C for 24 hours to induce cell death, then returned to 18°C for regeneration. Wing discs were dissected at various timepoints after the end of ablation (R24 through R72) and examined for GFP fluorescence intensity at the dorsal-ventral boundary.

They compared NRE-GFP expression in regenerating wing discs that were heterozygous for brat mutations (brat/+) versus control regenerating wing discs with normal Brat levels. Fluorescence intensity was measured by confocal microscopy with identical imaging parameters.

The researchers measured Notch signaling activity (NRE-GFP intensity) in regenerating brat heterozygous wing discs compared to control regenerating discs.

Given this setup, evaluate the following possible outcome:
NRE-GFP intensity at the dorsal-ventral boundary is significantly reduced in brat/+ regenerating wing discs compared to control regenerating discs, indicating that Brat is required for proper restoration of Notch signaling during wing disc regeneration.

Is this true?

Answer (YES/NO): NO